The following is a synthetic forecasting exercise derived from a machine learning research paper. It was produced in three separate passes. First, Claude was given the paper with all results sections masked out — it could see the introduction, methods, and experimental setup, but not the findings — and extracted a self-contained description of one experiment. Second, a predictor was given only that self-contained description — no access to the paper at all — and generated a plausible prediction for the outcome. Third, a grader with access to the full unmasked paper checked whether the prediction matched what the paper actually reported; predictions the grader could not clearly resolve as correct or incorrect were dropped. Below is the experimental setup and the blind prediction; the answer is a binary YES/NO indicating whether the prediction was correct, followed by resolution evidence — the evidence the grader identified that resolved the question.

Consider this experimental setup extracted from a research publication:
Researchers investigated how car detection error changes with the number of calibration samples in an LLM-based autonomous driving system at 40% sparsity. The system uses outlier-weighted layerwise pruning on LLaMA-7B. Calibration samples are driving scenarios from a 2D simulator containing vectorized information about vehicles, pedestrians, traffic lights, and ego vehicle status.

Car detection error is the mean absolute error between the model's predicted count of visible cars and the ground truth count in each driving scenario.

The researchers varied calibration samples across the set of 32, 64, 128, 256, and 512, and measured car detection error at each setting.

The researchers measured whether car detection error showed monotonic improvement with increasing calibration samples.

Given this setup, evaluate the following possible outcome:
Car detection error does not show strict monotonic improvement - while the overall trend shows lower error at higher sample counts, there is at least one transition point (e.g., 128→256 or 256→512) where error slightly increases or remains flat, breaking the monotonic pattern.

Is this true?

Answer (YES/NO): YES